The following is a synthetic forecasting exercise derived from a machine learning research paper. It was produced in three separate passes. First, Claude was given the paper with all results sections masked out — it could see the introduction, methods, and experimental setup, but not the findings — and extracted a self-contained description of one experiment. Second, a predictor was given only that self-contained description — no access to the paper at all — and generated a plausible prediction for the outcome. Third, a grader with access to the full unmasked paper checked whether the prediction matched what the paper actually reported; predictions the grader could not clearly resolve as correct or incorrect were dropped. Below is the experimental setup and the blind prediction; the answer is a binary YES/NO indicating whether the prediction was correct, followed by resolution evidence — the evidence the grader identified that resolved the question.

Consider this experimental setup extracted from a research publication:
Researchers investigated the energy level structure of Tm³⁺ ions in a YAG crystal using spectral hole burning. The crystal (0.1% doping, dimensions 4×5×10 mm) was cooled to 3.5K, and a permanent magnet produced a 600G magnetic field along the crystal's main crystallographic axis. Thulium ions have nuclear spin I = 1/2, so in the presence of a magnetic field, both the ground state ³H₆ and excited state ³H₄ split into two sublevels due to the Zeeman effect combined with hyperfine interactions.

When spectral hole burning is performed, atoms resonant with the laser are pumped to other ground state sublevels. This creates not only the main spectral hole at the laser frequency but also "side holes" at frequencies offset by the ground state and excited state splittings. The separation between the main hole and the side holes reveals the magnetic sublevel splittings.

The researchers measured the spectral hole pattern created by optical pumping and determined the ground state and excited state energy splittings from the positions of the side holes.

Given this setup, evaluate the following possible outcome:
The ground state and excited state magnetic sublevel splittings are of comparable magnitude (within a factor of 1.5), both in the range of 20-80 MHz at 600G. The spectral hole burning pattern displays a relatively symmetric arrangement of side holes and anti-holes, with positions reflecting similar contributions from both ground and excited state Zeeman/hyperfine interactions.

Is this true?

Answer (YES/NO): NO